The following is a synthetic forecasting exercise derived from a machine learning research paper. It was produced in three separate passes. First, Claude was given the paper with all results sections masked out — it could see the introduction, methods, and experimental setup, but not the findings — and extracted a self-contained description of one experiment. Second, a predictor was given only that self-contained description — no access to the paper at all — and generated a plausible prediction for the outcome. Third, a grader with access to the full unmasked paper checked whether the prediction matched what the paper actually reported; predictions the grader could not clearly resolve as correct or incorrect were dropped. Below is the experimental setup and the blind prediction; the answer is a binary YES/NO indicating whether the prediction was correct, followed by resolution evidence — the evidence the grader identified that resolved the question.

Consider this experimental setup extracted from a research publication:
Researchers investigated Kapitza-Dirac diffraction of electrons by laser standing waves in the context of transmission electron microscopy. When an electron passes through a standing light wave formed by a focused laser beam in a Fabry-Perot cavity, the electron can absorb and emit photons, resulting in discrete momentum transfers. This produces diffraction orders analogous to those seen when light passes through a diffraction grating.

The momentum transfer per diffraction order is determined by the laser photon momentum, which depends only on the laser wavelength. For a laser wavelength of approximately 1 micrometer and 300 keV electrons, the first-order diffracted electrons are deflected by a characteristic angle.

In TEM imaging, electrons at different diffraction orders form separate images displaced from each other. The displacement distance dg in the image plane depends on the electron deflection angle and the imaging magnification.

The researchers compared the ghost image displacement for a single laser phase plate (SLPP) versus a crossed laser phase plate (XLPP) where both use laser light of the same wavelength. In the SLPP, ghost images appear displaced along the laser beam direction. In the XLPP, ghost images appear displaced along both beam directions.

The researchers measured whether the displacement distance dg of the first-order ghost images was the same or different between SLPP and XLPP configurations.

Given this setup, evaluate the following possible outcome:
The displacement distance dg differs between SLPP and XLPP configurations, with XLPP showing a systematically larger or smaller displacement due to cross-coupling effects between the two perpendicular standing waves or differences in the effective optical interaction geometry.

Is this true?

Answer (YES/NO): NO